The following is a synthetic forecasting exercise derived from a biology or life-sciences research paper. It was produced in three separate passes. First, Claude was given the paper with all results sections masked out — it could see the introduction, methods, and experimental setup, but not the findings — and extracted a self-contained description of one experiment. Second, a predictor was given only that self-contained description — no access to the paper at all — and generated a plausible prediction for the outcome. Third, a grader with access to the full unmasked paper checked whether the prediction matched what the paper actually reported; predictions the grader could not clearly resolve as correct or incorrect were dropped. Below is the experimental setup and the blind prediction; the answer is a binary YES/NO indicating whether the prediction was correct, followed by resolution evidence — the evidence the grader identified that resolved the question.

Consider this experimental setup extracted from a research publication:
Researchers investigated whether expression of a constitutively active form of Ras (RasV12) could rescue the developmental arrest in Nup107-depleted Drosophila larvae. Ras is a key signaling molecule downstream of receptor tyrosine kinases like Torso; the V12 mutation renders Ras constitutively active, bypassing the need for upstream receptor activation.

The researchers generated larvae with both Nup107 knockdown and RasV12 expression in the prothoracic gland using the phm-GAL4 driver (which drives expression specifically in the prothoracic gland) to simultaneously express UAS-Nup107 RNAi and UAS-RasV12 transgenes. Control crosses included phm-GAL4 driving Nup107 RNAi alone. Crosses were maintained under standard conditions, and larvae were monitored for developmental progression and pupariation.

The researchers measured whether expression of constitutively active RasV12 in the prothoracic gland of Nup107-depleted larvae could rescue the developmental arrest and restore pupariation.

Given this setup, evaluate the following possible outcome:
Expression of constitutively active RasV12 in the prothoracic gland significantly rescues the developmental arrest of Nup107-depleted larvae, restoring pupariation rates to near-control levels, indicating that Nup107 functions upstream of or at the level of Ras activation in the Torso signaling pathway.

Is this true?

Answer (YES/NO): YES